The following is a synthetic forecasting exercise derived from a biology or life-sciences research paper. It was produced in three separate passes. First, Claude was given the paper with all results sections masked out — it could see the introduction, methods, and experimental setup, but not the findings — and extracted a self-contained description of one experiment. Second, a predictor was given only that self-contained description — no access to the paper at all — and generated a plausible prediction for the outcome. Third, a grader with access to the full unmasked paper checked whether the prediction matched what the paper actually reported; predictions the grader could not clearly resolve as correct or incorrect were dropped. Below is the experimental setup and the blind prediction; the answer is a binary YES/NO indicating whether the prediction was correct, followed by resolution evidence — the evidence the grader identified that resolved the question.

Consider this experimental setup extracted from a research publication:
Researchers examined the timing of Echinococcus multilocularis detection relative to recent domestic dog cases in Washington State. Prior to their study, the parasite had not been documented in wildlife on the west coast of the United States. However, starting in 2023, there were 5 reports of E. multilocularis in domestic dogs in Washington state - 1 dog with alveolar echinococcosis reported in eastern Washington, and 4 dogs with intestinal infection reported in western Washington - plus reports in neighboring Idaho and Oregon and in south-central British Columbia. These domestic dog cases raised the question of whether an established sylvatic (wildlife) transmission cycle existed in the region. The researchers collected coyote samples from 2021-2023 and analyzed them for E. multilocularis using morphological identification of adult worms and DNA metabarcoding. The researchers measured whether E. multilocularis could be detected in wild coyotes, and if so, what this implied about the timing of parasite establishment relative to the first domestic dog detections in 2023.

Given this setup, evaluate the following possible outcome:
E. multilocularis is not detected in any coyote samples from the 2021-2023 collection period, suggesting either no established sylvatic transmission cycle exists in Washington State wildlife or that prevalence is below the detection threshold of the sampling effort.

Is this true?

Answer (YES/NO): NO